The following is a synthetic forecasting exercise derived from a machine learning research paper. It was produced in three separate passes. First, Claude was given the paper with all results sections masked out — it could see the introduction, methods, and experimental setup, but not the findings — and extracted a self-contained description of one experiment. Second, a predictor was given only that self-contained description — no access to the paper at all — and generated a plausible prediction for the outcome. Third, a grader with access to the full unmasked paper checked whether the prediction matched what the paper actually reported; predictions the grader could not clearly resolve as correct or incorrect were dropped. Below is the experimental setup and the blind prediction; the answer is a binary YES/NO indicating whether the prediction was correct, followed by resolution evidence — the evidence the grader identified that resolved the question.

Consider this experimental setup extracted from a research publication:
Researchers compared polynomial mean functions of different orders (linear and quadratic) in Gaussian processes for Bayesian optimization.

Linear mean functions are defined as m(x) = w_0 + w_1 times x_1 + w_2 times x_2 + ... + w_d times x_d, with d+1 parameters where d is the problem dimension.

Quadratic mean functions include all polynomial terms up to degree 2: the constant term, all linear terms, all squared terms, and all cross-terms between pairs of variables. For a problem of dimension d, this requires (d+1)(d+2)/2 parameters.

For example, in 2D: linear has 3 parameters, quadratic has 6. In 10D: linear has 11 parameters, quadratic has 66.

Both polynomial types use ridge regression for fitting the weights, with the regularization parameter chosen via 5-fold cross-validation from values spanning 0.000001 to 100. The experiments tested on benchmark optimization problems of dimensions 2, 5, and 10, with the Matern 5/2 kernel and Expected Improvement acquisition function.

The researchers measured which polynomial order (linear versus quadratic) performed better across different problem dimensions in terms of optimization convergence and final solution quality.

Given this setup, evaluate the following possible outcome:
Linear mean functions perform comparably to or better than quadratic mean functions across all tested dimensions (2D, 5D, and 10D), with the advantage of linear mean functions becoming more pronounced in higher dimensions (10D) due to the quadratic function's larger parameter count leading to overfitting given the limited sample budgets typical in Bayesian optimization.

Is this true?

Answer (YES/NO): NO